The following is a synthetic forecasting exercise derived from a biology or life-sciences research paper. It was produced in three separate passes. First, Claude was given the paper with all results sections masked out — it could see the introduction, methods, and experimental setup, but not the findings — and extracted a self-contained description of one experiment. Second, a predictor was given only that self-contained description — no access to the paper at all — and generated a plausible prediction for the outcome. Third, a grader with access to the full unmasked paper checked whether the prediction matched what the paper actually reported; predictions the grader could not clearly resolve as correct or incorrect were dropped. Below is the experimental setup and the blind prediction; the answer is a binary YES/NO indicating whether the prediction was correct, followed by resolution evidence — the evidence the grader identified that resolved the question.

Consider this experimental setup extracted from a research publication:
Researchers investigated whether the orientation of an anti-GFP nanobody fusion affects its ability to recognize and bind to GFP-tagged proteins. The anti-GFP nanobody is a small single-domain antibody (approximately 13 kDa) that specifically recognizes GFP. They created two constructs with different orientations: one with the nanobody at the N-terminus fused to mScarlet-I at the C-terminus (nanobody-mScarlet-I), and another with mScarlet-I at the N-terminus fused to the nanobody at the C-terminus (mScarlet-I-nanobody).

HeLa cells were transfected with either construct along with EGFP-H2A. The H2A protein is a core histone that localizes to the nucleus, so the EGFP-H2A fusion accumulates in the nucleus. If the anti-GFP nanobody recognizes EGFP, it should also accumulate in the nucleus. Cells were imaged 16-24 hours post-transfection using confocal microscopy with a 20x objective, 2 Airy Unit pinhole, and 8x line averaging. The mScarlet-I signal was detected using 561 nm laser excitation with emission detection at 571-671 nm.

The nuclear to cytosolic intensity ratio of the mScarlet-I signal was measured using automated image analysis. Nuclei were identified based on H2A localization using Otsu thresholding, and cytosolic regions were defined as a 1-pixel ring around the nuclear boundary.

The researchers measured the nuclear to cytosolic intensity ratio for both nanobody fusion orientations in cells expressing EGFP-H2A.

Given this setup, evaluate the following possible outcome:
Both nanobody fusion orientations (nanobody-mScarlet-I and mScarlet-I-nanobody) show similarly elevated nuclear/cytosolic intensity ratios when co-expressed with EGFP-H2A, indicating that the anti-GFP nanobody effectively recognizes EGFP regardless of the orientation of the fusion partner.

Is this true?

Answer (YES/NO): NO